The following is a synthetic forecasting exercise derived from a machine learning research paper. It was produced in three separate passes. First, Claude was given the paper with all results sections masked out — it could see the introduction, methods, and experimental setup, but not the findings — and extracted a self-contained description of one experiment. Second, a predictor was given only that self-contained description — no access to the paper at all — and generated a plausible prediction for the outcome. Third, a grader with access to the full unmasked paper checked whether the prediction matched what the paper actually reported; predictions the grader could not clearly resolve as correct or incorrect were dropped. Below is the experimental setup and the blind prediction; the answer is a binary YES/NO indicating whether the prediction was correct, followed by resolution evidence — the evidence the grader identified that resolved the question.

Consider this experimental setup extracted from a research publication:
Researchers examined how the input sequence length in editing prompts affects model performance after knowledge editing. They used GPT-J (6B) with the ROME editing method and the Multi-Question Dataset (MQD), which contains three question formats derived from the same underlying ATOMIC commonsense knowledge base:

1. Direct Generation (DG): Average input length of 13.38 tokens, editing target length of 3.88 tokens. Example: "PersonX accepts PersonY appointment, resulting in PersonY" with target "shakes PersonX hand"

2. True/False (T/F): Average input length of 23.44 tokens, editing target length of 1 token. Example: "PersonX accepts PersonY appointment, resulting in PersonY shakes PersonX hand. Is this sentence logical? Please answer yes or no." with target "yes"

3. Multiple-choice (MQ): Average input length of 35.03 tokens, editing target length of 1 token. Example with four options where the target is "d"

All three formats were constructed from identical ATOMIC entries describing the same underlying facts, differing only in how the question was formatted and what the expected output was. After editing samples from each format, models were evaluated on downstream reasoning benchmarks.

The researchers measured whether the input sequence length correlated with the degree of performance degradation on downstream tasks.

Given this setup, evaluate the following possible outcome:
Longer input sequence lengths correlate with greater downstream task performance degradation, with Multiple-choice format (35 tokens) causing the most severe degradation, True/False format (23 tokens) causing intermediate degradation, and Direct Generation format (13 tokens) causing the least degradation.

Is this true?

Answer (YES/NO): NO